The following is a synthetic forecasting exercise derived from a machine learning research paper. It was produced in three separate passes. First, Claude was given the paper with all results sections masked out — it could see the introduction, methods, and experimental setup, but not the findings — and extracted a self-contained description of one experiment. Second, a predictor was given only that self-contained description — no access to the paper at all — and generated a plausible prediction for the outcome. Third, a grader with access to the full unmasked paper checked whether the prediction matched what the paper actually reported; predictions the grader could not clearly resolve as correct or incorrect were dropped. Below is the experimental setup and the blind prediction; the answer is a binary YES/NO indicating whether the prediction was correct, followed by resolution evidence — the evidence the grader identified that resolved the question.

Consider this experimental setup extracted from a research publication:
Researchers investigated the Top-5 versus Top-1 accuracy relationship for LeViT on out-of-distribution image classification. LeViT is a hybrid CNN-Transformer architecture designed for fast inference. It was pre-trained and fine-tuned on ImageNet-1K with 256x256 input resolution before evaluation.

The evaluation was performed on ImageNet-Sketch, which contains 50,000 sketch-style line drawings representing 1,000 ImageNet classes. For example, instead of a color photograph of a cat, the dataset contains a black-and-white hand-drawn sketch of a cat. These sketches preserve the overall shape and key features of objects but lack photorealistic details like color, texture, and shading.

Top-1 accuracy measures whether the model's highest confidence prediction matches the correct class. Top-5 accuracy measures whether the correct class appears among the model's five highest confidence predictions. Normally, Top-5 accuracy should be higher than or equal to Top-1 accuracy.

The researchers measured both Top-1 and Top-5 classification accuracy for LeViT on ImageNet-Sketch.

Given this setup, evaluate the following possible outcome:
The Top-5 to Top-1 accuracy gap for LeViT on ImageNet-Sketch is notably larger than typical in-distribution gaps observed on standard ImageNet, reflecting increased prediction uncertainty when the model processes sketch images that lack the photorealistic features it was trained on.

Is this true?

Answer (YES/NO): NO